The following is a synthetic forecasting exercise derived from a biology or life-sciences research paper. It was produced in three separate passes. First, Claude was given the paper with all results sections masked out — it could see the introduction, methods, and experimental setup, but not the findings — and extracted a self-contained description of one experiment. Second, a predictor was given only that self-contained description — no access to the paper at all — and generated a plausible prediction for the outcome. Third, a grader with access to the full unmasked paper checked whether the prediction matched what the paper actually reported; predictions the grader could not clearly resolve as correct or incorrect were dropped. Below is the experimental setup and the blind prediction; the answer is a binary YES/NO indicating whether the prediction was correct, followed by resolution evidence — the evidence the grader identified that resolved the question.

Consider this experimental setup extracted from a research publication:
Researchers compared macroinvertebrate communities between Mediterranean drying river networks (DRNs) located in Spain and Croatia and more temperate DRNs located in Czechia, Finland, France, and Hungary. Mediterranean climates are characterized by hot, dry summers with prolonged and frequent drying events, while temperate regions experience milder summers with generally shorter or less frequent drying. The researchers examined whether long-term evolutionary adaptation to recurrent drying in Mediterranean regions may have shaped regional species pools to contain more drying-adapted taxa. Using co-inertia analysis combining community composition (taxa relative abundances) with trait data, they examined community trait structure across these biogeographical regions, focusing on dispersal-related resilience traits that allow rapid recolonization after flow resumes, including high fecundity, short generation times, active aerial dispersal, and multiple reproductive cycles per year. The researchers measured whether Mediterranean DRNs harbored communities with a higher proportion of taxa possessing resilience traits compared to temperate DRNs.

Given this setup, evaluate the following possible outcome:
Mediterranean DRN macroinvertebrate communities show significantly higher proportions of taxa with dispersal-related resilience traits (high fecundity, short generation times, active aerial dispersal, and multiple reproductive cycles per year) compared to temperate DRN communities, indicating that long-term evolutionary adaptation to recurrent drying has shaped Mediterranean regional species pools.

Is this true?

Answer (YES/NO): NO